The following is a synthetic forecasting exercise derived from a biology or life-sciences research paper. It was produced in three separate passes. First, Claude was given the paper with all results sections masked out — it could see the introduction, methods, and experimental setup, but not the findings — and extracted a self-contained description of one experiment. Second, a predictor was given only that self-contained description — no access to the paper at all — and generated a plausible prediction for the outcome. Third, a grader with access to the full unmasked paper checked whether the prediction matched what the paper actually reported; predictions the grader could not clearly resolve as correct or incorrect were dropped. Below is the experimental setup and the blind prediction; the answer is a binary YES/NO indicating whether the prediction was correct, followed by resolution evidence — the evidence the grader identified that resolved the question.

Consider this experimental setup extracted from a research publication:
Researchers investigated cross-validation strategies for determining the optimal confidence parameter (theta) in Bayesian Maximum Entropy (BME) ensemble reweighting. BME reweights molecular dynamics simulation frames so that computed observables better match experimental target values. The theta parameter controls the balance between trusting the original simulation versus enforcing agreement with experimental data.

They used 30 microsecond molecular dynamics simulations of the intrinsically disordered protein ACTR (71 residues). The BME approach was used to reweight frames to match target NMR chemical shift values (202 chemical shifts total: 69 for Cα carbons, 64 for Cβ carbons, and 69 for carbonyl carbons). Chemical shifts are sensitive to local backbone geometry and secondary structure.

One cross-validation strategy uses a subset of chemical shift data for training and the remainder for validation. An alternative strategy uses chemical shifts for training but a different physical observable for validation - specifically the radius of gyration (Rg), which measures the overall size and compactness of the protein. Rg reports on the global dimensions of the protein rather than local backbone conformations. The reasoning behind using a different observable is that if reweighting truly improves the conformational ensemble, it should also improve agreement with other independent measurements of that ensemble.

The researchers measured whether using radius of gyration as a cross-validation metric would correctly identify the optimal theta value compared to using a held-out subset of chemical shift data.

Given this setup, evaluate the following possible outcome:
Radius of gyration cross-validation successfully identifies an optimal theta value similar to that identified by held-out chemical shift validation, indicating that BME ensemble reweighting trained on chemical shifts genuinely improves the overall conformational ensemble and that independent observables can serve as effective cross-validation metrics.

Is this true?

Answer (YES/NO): NO